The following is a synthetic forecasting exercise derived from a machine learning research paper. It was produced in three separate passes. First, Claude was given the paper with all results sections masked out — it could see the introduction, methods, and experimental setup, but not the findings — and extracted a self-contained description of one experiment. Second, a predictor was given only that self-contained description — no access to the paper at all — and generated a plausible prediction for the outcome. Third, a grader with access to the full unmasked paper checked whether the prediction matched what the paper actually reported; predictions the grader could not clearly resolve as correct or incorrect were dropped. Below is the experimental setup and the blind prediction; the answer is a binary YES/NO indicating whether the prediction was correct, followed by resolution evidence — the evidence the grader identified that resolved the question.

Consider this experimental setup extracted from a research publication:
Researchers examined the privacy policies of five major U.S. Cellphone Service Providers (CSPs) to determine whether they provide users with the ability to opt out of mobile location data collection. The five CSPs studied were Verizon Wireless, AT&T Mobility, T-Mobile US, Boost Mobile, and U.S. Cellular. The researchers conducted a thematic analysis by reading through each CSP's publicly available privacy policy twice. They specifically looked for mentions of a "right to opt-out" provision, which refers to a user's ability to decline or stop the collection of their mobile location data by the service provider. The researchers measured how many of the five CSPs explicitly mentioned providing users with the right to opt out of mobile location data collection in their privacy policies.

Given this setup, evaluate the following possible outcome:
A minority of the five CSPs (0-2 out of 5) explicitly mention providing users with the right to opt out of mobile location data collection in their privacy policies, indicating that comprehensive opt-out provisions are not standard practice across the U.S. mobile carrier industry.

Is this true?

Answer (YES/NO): NO